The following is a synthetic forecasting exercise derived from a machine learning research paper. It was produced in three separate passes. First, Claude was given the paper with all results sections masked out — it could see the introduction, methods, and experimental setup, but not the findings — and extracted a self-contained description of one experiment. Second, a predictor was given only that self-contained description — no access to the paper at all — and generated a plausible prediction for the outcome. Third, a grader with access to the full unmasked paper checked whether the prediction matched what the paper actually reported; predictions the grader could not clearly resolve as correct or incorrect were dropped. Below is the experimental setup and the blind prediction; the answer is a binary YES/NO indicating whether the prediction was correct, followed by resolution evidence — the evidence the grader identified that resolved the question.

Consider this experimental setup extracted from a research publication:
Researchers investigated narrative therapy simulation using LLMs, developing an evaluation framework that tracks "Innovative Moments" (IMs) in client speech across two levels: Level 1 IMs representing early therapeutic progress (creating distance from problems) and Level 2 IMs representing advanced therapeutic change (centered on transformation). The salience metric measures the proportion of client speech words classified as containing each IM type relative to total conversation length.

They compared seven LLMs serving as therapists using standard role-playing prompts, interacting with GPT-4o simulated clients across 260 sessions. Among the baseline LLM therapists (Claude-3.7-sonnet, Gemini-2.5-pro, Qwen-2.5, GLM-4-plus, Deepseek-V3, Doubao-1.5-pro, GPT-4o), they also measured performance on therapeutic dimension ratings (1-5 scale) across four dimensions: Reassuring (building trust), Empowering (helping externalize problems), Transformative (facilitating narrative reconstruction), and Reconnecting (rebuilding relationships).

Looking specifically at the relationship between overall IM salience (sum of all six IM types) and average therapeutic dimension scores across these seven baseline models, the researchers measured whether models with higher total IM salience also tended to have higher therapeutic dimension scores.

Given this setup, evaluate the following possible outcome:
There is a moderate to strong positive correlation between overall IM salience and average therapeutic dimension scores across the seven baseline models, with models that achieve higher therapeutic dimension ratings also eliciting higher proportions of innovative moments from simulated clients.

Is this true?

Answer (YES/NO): NO